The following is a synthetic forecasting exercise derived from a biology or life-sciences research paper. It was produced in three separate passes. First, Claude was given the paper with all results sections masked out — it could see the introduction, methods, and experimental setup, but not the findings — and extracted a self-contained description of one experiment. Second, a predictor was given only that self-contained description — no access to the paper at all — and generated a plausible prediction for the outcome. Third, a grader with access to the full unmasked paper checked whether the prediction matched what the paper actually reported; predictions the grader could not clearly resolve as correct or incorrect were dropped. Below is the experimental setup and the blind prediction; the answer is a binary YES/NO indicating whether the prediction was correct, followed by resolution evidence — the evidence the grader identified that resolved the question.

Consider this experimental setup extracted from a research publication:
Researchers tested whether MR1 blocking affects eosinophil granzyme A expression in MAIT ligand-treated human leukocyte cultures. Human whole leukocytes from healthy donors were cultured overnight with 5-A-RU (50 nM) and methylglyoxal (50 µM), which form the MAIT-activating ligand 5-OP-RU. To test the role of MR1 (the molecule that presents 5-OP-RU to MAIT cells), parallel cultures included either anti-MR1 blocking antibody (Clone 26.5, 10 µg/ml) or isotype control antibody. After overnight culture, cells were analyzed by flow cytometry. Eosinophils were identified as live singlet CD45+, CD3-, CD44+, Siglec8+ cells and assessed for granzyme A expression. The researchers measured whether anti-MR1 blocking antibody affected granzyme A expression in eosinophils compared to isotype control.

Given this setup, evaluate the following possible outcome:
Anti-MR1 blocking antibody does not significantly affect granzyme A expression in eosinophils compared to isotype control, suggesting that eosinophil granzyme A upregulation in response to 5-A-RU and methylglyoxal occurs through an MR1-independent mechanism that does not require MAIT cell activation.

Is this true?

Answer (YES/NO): NO